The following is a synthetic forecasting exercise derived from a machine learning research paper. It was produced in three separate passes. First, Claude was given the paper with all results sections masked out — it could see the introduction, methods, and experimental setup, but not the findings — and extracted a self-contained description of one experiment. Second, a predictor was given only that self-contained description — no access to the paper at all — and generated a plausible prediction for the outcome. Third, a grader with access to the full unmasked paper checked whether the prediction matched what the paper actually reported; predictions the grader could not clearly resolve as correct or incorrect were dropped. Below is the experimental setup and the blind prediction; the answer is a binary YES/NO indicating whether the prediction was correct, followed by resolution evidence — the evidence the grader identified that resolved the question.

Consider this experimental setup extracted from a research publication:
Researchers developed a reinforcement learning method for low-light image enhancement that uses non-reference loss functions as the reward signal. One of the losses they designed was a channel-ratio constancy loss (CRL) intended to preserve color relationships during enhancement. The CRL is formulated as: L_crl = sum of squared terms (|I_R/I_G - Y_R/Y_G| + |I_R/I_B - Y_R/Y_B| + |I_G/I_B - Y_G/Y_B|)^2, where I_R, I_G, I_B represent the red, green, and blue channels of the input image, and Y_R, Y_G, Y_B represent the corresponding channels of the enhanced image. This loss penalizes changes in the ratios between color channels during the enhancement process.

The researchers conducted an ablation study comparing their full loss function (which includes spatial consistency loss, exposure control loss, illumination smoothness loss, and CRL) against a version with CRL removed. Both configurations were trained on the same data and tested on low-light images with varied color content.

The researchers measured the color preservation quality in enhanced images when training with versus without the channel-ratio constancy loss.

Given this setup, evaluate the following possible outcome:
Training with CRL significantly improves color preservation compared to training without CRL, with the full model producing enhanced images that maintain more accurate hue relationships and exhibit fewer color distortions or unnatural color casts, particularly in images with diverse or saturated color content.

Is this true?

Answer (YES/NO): YES